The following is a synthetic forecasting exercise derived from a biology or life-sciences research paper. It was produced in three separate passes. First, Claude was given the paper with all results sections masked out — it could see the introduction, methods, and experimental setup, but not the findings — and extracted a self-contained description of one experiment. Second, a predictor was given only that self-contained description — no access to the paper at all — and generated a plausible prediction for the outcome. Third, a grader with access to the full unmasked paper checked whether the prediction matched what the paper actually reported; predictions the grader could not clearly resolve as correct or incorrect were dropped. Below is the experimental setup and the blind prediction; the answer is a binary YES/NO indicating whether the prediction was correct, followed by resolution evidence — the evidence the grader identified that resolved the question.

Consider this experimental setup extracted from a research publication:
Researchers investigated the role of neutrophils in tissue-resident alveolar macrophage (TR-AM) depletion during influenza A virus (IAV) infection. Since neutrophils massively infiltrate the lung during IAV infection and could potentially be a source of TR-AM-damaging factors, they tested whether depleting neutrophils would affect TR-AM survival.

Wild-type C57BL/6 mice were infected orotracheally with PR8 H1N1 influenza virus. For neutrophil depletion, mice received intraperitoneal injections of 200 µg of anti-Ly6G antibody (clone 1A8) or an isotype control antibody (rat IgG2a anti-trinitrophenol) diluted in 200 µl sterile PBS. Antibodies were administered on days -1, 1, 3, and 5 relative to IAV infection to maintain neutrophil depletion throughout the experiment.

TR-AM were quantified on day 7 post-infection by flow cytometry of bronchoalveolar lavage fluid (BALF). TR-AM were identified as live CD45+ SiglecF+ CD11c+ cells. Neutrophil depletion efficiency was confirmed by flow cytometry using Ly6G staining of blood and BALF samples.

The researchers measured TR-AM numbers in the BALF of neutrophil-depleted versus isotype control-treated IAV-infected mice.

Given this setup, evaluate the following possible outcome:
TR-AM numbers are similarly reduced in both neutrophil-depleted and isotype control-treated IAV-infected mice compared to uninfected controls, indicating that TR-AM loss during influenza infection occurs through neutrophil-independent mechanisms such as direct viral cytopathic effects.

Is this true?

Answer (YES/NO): NO